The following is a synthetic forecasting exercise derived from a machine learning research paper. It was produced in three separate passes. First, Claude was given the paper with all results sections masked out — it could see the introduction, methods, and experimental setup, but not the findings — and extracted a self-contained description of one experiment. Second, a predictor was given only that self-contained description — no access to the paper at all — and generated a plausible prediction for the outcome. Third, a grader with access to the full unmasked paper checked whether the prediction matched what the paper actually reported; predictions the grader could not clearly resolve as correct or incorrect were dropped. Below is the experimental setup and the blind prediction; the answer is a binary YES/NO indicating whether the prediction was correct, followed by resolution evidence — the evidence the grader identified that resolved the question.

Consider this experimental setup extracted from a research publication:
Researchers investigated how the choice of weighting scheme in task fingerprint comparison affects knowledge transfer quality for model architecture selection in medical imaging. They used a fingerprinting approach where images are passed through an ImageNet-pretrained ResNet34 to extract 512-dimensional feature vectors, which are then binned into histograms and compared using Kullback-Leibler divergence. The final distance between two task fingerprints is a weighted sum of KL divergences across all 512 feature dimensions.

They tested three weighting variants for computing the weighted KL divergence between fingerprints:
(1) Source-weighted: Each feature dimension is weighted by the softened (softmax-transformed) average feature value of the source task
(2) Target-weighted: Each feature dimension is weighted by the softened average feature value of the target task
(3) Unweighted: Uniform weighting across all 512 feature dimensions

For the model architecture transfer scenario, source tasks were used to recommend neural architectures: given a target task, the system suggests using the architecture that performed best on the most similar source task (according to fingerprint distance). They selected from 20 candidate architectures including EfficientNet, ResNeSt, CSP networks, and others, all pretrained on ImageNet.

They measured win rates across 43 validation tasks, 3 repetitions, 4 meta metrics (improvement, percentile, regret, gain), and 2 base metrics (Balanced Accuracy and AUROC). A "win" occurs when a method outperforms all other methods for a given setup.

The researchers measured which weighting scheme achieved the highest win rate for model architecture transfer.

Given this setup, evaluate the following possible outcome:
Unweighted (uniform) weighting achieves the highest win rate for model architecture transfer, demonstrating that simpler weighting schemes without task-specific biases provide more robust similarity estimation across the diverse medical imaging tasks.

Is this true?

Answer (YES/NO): NO